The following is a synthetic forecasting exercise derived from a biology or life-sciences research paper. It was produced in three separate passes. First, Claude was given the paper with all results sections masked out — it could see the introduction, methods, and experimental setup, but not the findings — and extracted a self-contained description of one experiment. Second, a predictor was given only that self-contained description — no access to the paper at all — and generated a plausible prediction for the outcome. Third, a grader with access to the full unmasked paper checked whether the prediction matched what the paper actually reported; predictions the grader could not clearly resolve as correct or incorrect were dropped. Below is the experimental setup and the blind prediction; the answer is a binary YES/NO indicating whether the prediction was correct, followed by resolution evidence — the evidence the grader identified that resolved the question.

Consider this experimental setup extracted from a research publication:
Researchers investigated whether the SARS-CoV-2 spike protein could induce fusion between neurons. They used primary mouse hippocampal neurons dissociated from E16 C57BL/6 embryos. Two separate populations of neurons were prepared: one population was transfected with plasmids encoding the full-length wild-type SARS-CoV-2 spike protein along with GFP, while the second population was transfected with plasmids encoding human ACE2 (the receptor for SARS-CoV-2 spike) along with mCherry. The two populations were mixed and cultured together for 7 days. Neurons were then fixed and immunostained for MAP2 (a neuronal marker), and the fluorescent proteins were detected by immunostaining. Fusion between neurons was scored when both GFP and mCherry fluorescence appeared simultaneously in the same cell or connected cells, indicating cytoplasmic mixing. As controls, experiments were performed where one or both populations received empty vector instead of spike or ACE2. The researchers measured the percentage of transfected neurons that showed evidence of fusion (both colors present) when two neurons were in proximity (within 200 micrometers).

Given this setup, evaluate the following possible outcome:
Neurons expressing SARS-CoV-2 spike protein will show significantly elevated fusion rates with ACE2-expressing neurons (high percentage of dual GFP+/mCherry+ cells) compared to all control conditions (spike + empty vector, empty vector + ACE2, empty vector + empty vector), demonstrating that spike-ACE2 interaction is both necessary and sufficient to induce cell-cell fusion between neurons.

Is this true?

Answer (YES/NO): YES